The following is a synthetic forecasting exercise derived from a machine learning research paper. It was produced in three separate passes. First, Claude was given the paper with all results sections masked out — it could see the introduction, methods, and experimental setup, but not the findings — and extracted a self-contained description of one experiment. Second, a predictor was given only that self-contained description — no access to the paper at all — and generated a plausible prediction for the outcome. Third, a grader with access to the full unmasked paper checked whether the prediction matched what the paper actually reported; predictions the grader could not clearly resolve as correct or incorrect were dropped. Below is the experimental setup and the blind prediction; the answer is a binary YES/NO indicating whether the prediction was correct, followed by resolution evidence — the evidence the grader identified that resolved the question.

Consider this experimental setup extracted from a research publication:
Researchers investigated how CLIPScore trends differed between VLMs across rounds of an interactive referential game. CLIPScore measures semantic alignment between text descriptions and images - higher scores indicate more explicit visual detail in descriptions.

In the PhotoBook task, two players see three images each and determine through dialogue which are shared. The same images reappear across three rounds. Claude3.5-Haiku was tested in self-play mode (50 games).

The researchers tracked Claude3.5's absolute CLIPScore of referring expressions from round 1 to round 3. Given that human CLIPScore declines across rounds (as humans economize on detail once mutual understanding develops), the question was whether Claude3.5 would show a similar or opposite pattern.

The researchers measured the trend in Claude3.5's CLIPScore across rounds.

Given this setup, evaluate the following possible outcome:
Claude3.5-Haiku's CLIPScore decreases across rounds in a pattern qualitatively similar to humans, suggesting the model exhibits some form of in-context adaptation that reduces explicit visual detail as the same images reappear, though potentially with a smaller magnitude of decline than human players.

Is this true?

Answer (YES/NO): NO